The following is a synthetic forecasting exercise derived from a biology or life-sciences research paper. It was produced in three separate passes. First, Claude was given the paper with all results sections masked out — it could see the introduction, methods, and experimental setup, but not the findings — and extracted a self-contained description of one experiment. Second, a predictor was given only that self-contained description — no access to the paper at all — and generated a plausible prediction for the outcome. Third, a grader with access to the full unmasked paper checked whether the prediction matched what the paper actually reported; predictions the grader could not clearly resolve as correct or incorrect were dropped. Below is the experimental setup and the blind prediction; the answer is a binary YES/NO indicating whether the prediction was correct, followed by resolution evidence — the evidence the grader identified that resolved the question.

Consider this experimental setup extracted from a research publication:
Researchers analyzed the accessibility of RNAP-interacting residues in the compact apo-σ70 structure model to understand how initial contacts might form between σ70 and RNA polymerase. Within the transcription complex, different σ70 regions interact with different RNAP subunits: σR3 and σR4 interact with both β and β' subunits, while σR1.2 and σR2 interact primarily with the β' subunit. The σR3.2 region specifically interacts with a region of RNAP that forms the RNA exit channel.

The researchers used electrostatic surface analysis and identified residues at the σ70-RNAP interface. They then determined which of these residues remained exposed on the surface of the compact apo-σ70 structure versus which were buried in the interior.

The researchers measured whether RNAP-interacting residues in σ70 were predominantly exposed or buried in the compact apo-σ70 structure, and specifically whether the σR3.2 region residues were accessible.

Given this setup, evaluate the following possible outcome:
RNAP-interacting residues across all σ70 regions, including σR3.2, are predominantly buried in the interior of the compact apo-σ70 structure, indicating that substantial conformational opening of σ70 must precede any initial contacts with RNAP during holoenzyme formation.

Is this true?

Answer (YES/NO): NO